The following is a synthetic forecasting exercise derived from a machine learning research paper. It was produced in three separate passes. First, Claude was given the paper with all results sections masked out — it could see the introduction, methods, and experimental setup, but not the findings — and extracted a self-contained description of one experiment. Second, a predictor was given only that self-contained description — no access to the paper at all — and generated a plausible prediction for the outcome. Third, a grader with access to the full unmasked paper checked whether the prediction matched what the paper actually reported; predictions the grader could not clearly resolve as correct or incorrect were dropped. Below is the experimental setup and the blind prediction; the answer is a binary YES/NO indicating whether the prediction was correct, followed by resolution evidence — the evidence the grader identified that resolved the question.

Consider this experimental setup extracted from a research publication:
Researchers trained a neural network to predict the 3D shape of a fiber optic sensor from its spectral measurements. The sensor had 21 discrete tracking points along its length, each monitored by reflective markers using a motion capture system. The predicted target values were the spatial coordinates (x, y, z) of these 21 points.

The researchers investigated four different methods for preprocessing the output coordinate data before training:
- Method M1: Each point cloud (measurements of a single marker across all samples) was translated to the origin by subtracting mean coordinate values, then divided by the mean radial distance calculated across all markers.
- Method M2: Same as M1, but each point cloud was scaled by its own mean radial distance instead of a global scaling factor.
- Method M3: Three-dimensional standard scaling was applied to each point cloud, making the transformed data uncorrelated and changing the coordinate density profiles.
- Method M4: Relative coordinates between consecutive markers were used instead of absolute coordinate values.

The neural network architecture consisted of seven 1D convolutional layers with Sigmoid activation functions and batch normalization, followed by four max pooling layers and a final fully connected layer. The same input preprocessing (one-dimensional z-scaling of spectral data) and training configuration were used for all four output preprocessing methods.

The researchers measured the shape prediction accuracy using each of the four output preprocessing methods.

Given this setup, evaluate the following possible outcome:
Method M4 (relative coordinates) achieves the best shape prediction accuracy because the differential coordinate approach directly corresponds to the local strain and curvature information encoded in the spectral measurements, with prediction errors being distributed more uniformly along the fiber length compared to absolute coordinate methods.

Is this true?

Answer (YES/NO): NO